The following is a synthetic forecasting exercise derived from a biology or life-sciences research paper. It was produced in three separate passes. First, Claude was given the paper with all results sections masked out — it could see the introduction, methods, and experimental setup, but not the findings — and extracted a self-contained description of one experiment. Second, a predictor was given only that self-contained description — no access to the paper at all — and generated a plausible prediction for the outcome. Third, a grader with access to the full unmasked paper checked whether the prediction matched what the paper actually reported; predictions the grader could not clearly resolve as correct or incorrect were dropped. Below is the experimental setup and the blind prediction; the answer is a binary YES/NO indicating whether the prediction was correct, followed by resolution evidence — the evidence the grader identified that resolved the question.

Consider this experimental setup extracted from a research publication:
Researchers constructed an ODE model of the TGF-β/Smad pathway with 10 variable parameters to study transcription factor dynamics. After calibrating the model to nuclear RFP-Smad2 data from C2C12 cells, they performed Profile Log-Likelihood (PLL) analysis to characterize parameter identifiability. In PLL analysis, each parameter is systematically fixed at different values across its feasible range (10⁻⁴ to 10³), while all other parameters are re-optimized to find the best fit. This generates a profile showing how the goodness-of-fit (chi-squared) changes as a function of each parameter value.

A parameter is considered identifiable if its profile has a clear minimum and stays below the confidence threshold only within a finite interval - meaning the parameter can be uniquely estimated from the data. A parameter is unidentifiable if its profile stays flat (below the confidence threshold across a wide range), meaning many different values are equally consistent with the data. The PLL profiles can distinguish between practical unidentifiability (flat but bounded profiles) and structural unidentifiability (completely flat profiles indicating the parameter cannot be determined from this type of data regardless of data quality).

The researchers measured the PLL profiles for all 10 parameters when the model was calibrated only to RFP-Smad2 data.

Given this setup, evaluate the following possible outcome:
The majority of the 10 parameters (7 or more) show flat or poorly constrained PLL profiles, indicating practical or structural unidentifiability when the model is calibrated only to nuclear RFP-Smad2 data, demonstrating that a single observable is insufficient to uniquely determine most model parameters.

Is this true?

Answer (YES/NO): YES